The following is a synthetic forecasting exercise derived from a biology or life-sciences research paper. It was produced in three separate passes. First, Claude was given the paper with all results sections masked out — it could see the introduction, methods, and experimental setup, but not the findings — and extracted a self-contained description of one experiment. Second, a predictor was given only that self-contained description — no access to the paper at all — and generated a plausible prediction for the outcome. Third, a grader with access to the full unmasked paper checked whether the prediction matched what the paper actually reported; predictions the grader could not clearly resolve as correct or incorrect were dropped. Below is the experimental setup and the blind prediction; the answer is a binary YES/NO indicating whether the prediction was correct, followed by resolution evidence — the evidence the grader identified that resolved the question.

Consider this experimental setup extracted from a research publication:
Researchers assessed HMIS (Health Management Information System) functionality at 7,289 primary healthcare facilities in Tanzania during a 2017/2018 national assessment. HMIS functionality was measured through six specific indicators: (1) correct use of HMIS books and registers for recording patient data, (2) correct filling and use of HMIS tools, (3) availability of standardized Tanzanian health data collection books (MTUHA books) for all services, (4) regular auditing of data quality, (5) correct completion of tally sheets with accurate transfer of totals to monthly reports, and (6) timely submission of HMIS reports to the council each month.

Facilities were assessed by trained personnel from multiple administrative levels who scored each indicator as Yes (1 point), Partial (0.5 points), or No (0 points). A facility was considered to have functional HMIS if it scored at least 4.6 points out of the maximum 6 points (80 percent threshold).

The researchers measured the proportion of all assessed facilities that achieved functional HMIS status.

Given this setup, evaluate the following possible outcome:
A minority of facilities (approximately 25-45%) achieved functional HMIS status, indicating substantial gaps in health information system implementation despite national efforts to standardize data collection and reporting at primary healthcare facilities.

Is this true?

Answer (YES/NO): NO